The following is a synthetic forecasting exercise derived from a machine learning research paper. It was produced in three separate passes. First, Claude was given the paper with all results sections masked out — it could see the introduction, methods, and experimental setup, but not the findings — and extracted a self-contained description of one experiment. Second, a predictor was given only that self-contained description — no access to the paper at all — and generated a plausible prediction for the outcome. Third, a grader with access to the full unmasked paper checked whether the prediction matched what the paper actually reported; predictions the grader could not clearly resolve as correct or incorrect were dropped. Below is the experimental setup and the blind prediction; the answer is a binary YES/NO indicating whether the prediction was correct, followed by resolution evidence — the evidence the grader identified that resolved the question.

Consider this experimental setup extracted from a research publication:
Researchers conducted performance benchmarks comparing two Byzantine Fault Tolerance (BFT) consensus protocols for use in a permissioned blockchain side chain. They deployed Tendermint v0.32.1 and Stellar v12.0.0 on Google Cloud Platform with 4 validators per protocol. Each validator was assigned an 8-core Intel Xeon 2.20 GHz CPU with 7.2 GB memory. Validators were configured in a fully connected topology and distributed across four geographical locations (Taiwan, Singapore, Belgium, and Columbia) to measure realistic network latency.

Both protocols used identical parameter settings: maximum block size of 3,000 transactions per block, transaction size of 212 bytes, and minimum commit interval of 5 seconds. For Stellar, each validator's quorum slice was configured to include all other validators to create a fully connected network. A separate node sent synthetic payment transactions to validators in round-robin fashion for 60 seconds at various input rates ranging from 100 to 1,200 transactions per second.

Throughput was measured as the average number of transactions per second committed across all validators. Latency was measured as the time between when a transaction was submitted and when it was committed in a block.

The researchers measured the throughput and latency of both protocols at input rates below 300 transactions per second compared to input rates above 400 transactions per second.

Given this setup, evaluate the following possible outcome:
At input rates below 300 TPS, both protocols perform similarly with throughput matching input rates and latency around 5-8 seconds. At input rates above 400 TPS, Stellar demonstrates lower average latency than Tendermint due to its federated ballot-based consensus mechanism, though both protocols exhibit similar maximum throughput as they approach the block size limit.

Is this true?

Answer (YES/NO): NO